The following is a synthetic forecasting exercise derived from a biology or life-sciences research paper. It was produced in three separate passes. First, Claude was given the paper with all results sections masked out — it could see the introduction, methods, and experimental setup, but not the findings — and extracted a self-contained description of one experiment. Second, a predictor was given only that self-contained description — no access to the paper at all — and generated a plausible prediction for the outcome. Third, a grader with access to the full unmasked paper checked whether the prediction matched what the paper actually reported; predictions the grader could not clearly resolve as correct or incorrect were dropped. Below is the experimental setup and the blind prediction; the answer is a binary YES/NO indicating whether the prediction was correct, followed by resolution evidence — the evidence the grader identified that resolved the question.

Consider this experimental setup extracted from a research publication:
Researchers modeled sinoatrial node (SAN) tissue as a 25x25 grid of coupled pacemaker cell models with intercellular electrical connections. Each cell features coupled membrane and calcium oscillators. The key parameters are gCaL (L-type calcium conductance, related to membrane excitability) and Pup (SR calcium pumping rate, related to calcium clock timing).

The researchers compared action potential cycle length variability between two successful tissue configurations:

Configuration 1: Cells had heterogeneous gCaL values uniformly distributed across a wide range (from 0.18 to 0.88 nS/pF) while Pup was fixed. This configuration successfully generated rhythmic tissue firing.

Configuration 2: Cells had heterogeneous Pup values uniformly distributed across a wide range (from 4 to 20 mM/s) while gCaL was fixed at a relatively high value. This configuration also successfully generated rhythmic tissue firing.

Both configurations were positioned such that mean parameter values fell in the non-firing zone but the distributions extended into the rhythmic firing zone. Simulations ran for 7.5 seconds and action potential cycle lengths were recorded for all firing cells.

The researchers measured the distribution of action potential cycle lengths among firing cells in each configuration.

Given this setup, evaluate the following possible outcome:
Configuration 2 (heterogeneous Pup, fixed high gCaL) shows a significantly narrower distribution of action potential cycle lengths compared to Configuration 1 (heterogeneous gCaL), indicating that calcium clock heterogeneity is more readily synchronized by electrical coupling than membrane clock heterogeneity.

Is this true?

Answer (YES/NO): NO